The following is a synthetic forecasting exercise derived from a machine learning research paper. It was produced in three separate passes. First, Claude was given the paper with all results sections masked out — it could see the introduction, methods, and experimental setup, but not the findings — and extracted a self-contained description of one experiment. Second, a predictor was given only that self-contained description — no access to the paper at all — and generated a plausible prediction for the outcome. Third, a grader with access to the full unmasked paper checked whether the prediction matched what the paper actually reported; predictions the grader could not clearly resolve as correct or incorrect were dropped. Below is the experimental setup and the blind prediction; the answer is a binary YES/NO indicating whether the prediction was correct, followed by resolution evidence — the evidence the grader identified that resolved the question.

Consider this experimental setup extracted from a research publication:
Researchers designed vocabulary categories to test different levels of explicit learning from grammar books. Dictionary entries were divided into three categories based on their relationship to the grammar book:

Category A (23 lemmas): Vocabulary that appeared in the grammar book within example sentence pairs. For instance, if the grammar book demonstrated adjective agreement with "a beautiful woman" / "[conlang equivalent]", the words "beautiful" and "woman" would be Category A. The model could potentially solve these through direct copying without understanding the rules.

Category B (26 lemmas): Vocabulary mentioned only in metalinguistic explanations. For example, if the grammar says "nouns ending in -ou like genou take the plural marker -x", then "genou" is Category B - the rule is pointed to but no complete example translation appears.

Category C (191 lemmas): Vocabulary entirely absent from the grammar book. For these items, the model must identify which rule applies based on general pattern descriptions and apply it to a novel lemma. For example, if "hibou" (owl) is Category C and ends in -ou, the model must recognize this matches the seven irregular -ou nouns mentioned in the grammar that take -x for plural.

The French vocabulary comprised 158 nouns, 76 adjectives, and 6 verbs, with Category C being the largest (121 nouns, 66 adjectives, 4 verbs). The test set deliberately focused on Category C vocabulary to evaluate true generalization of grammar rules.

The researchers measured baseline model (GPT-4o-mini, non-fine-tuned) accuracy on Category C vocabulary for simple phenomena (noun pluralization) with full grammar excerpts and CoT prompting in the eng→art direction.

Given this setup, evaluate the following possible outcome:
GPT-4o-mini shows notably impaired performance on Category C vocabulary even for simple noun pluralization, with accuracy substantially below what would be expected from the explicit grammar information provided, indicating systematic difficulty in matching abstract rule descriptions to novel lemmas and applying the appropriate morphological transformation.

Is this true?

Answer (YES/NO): NO